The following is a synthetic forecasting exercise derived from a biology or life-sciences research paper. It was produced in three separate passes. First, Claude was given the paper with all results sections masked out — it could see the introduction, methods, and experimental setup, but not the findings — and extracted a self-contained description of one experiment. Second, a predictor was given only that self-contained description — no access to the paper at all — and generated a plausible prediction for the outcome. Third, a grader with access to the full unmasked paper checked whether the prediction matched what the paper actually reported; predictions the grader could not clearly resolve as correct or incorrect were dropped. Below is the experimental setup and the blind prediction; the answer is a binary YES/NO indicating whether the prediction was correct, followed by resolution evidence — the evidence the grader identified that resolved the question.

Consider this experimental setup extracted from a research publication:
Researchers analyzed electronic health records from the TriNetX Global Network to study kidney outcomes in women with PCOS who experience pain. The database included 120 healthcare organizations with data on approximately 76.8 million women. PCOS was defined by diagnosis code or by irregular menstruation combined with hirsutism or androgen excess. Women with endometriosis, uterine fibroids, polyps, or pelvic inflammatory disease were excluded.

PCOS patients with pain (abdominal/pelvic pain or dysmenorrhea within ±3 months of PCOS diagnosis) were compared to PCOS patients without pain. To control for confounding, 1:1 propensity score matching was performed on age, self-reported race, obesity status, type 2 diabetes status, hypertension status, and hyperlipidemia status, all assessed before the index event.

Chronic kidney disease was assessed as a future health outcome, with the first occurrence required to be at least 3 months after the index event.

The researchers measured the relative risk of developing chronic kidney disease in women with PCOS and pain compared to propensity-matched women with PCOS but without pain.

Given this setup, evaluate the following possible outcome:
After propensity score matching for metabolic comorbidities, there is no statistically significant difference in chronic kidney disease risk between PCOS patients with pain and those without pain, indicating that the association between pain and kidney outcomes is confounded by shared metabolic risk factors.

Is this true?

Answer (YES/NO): NO